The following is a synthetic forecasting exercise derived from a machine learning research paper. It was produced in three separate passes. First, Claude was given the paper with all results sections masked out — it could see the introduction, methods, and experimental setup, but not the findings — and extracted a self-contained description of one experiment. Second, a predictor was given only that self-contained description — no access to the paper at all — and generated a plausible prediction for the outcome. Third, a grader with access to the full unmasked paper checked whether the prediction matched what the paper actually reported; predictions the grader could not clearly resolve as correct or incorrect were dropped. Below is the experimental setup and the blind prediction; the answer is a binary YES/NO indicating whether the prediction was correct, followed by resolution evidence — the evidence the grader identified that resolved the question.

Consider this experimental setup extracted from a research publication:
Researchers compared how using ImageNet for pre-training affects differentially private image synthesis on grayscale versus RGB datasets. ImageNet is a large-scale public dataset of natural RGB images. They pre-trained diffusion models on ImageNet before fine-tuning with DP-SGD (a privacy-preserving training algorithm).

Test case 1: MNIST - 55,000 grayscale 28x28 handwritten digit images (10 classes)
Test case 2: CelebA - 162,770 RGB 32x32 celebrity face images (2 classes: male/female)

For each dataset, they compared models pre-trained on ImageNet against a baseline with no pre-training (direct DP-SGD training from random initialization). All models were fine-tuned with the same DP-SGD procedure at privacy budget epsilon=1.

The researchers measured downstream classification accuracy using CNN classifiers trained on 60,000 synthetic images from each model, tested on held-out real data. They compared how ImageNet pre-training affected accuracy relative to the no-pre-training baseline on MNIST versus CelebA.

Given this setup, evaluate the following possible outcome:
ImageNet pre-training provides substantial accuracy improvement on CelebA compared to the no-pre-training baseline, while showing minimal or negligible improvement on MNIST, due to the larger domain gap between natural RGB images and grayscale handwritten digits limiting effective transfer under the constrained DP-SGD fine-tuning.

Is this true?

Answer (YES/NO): NO